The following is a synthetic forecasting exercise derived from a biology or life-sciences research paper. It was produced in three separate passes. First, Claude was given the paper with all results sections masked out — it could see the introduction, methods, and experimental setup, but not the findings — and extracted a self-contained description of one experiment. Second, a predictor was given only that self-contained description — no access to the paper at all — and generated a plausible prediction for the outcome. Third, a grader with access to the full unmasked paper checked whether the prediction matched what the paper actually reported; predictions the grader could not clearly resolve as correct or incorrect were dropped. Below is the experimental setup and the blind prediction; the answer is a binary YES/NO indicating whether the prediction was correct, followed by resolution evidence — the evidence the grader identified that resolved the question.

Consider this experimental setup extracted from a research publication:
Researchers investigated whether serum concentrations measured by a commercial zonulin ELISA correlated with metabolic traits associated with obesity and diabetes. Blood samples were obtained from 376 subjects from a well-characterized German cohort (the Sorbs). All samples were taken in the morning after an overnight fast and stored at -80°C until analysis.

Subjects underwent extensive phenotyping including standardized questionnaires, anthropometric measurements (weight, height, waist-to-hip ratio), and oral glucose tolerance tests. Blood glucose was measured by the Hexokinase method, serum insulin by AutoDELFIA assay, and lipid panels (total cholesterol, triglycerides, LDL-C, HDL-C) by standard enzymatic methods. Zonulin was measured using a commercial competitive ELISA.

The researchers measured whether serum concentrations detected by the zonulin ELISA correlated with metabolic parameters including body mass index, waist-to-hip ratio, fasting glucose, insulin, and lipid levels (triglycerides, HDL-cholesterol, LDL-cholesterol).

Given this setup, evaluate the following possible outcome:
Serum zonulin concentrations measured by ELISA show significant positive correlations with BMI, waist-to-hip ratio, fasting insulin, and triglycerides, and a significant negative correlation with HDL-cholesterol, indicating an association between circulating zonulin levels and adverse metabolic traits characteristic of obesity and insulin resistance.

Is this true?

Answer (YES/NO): NO